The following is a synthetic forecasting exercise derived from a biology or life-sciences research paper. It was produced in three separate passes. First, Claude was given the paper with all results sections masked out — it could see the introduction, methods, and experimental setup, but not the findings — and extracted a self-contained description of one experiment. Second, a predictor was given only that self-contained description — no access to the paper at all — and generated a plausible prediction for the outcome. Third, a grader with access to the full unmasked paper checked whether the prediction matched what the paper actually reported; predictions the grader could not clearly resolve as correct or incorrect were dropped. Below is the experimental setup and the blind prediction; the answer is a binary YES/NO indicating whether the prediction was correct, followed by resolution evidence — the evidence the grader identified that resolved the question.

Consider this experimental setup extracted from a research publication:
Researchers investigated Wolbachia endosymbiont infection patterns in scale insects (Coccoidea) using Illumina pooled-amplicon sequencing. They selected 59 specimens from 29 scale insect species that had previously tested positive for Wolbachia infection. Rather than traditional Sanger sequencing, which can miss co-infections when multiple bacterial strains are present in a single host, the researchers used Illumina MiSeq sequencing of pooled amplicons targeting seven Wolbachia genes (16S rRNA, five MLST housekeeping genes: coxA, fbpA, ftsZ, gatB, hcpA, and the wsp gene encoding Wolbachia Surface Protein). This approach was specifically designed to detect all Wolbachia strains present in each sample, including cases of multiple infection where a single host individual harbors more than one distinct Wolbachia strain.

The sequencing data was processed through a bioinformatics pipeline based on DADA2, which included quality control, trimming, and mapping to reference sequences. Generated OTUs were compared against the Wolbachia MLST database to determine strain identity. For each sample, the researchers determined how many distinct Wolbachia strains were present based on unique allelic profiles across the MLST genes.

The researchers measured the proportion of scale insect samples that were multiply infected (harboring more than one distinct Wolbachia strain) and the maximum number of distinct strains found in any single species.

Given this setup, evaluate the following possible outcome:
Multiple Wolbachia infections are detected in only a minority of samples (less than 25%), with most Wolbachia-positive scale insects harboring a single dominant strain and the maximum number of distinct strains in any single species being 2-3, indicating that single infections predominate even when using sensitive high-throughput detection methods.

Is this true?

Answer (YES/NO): NO